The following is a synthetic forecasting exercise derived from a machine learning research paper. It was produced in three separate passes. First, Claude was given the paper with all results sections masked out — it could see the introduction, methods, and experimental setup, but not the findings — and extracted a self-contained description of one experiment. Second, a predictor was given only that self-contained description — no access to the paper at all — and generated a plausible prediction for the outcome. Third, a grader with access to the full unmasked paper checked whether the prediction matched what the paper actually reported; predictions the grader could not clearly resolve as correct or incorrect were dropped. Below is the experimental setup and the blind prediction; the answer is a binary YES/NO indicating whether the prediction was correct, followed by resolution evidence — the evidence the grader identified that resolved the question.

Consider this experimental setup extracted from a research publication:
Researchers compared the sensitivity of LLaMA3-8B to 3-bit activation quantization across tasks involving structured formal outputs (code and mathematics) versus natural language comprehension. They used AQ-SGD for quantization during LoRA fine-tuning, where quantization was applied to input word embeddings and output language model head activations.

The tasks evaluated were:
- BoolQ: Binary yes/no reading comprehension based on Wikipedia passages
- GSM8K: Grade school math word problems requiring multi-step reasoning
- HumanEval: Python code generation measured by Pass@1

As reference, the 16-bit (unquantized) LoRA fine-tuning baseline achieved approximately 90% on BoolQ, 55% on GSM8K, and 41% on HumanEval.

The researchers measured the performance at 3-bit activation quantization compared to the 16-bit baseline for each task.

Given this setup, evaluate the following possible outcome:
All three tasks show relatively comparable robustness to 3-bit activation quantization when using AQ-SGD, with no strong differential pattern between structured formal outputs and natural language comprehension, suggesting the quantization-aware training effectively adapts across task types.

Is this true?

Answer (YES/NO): NO